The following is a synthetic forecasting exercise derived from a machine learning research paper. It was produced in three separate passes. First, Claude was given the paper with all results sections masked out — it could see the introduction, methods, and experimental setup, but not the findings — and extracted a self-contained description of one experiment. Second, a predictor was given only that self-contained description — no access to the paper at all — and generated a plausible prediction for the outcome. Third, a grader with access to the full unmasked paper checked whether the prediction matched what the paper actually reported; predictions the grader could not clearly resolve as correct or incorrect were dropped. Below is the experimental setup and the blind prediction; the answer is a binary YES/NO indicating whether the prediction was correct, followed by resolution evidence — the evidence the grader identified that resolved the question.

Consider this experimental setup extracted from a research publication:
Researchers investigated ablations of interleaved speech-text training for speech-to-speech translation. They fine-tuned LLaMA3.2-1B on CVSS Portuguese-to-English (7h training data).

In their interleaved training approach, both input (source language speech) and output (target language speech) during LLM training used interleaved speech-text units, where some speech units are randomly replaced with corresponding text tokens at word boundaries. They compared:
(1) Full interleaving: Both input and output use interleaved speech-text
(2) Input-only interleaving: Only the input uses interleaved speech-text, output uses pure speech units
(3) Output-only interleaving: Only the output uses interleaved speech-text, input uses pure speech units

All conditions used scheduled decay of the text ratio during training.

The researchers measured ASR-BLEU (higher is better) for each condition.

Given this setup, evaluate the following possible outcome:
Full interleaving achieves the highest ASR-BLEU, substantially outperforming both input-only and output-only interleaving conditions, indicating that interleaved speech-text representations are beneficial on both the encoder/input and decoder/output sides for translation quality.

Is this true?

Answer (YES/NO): YES